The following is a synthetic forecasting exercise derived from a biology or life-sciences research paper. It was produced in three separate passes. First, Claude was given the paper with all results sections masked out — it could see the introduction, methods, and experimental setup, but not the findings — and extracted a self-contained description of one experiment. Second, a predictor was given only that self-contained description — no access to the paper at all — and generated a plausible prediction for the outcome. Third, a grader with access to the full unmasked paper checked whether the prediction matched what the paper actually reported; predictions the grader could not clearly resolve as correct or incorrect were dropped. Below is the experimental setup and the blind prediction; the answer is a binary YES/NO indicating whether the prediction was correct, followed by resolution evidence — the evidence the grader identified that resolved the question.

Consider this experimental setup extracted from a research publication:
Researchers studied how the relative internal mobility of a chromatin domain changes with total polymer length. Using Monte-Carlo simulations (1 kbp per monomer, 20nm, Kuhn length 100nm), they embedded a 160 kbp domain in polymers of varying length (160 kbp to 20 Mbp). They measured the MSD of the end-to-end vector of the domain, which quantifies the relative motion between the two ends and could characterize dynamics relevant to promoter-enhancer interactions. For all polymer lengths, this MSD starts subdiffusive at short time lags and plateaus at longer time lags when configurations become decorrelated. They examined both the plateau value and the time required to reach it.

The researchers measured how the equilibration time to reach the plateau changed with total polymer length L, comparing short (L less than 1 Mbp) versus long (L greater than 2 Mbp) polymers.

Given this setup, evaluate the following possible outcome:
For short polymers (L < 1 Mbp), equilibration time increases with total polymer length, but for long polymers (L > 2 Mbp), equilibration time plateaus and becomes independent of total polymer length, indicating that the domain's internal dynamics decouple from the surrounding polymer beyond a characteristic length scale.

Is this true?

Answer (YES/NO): YES